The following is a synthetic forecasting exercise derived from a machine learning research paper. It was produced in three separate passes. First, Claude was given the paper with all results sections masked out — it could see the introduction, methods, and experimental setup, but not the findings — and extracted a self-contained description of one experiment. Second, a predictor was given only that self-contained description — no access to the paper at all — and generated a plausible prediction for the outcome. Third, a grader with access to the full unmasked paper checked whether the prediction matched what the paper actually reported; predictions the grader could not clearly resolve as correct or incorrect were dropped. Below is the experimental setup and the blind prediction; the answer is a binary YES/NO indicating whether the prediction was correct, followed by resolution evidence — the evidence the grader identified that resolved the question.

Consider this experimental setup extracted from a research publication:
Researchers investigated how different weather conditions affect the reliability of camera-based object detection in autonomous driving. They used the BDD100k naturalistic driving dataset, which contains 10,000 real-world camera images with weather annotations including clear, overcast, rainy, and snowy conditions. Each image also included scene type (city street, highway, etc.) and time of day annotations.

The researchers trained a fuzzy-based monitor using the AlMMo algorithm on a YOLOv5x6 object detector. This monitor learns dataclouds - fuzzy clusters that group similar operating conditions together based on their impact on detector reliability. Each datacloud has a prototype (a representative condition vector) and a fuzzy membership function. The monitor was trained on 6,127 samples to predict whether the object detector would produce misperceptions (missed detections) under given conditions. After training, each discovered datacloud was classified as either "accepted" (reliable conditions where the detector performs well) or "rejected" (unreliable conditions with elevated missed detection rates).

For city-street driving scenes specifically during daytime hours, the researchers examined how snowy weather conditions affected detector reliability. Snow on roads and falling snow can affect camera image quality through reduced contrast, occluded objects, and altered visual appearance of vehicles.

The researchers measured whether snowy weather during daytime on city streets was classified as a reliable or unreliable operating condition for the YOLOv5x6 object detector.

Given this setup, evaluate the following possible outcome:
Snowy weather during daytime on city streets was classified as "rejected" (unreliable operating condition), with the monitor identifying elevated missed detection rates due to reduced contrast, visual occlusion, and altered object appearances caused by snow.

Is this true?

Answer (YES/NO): NO